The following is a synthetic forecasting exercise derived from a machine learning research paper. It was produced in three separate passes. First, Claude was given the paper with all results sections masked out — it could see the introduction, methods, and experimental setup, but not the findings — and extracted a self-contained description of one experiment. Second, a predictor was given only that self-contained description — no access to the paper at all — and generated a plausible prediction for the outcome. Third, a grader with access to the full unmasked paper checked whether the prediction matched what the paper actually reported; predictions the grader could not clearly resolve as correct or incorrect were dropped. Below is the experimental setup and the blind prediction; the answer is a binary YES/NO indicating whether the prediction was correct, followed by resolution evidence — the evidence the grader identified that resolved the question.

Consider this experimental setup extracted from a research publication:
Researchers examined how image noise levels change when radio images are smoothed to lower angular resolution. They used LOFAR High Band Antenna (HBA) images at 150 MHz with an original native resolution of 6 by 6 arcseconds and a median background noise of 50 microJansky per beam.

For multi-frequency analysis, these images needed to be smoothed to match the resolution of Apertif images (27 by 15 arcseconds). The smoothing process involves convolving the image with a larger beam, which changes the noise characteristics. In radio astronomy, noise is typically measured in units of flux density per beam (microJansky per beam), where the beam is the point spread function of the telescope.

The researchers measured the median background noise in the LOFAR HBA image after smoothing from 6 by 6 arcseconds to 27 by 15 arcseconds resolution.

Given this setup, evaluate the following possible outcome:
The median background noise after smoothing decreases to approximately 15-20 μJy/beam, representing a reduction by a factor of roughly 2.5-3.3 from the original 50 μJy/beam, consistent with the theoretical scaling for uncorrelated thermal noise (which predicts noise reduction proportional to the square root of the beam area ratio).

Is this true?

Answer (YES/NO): NO